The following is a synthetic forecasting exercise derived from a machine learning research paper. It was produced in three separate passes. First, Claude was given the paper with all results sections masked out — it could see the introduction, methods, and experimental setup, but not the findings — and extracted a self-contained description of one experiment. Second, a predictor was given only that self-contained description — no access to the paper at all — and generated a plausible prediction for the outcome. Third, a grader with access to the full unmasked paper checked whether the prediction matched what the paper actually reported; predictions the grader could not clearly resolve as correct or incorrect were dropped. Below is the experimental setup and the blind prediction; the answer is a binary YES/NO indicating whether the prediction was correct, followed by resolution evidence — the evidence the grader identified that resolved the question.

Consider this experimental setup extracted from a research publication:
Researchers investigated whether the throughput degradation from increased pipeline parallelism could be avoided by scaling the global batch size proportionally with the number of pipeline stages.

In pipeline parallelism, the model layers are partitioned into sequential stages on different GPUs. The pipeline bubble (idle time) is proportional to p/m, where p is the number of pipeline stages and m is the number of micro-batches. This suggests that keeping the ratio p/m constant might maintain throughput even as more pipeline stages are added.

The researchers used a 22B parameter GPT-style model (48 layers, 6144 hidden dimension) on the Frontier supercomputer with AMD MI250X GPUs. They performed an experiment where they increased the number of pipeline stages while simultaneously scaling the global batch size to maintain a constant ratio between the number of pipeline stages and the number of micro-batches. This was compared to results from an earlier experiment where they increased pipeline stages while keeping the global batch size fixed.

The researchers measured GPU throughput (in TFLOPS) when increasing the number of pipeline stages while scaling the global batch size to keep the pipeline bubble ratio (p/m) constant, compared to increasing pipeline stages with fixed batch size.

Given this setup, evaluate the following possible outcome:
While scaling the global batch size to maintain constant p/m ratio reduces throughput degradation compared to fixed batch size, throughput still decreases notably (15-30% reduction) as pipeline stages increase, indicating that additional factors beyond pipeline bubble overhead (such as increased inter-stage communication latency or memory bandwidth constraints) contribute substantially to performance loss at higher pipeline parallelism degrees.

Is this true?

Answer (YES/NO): NO